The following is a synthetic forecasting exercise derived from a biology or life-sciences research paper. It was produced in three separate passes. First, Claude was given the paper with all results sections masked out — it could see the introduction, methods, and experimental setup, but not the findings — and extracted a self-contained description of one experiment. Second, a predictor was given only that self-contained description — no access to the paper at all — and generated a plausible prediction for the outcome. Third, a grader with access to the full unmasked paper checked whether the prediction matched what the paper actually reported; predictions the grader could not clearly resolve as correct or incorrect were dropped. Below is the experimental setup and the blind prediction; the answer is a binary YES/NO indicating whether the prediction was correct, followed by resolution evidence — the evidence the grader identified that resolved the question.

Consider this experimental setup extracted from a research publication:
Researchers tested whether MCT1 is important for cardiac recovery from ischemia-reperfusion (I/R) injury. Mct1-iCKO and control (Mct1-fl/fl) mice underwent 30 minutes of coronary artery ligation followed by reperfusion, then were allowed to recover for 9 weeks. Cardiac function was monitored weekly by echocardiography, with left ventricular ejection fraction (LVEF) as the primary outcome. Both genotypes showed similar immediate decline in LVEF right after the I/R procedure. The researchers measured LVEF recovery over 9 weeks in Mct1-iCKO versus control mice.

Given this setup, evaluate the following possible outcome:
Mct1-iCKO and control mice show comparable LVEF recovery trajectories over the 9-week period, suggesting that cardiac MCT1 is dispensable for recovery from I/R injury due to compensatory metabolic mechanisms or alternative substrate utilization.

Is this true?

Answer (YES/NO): NO